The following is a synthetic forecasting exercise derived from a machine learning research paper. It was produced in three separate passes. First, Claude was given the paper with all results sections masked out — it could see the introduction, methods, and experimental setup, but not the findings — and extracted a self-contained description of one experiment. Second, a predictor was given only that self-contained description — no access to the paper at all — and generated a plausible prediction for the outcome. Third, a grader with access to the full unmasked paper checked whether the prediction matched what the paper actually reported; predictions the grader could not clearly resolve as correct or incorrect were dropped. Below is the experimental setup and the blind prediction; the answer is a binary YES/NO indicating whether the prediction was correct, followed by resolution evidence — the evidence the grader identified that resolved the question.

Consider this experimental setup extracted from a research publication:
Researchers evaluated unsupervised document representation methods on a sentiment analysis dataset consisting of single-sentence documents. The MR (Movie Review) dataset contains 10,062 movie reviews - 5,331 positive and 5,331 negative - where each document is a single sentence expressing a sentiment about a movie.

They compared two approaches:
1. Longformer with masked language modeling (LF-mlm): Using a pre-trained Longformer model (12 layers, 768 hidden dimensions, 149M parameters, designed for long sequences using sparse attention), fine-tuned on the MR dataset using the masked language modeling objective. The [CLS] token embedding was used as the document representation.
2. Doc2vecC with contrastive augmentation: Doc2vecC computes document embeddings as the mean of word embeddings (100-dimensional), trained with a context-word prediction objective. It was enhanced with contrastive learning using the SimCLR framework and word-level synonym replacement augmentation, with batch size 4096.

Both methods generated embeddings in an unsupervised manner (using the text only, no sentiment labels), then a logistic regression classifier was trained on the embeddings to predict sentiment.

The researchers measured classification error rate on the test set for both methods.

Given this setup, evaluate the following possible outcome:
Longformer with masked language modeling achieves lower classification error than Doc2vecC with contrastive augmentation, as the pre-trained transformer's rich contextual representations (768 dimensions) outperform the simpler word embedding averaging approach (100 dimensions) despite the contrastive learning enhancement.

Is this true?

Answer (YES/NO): YES